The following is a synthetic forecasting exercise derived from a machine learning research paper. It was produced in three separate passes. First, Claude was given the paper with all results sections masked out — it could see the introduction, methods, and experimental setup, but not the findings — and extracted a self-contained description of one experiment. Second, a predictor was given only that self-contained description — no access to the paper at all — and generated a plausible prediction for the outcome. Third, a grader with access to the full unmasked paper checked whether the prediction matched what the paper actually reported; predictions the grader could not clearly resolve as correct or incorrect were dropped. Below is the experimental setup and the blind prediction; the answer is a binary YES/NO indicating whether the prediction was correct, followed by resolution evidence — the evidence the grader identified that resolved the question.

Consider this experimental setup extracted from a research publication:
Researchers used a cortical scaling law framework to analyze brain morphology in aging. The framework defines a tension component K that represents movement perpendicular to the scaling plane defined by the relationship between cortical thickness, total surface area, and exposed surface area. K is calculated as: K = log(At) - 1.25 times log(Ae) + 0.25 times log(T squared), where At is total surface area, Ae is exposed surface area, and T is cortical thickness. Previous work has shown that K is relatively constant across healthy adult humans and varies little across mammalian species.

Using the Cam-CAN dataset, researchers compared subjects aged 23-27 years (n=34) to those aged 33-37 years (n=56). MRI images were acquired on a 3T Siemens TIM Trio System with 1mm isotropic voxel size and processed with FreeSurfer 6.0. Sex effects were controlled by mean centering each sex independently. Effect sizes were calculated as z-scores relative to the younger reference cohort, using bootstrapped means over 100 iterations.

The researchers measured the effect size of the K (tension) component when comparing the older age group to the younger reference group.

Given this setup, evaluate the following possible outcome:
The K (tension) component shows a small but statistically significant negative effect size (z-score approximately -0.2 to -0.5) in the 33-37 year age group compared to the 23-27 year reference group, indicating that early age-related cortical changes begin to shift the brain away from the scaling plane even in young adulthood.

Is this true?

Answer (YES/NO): NO